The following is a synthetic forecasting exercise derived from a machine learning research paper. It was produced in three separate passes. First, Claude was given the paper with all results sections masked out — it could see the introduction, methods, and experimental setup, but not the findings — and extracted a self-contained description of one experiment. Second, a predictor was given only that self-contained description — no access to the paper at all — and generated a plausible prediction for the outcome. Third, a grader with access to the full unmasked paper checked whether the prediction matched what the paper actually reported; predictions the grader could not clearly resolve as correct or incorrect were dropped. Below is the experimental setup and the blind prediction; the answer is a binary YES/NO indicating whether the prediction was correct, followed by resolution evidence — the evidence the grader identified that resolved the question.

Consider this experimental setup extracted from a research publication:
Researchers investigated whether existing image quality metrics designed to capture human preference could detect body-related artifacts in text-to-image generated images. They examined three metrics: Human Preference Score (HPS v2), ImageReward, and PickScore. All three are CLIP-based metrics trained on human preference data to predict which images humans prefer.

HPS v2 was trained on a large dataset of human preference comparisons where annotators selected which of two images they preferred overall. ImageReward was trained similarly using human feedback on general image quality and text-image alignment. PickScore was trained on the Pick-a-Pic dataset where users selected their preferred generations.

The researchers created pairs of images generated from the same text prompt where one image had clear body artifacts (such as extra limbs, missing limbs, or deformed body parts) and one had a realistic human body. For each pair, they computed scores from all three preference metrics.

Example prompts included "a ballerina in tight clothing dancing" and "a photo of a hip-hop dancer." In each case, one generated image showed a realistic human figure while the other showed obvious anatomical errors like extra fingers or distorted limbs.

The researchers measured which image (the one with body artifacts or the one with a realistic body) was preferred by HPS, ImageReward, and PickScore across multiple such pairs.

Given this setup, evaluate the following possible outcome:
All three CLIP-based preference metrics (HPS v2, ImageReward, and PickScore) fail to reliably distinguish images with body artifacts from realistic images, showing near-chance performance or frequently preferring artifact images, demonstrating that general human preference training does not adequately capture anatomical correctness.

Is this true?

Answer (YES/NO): YES